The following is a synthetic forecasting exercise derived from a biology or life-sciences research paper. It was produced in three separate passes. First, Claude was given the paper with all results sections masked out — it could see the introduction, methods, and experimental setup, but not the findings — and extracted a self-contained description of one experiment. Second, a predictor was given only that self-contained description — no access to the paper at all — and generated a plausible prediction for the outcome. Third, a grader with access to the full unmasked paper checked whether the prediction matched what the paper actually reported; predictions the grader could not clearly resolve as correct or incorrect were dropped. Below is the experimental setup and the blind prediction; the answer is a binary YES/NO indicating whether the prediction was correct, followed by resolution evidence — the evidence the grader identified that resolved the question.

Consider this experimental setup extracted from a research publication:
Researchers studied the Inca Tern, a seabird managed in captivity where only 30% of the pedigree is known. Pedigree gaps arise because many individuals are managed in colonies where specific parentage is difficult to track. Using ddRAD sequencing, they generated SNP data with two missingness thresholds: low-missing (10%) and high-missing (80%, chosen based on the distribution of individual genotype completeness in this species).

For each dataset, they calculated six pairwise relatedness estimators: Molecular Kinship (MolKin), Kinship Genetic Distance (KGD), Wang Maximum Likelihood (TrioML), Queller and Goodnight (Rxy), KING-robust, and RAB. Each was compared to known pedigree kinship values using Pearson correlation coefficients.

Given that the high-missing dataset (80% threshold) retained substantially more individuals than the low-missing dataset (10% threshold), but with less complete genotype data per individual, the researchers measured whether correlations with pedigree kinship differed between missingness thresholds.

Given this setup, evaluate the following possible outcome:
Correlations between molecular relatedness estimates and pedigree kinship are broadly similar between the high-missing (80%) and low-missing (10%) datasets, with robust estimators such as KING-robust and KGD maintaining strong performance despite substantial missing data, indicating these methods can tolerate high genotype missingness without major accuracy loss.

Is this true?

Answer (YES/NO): YES